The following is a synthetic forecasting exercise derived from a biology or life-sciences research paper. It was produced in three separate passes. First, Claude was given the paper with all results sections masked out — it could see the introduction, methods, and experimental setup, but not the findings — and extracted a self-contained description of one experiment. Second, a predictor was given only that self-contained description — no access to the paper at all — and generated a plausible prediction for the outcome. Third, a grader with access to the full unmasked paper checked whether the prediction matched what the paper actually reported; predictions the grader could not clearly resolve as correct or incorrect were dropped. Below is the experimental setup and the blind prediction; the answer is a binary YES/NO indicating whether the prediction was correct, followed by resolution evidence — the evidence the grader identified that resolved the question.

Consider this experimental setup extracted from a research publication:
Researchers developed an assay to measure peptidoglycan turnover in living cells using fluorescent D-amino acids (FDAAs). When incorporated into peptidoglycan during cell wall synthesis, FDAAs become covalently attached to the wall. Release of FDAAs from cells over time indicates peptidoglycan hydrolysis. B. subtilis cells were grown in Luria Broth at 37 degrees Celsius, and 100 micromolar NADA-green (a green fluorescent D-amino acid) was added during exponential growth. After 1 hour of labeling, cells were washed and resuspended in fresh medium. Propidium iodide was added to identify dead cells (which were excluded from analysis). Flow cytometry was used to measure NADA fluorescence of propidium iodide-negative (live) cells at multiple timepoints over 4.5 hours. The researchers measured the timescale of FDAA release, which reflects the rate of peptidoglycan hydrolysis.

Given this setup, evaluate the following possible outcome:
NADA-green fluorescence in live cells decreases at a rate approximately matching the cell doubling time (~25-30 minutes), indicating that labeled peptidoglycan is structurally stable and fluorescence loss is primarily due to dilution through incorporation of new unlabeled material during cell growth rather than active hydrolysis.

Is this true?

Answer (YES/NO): NO